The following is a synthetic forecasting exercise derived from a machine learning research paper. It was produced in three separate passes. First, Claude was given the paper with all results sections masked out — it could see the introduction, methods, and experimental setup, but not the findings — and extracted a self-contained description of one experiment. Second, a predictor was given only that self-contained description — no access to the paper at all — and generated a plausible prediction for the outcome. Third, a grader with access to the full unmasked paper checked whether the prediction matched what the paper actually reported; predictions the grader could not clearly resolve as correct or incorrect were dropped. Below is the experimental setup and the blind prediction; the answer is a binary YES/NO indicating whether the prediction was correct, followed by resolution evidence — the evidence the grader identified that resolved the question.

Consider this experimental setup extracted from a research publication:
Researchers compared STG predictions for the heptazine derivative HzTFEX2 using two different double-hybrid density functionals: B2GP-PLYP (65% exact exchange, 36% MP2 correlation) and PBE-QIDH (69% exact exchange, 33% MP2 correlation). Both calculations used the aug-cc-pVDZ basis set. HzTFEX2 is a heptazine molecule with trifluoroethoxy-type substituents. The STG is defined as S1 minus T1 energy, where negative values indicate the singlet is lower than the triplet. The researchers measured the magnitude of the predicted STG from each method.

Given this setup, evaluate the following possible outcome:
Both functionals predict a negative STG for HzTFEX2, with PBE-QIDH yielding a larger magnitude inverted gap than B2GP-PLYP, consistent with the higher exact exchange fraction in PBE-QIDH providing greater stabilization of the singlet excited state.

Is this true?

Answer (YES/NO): NO